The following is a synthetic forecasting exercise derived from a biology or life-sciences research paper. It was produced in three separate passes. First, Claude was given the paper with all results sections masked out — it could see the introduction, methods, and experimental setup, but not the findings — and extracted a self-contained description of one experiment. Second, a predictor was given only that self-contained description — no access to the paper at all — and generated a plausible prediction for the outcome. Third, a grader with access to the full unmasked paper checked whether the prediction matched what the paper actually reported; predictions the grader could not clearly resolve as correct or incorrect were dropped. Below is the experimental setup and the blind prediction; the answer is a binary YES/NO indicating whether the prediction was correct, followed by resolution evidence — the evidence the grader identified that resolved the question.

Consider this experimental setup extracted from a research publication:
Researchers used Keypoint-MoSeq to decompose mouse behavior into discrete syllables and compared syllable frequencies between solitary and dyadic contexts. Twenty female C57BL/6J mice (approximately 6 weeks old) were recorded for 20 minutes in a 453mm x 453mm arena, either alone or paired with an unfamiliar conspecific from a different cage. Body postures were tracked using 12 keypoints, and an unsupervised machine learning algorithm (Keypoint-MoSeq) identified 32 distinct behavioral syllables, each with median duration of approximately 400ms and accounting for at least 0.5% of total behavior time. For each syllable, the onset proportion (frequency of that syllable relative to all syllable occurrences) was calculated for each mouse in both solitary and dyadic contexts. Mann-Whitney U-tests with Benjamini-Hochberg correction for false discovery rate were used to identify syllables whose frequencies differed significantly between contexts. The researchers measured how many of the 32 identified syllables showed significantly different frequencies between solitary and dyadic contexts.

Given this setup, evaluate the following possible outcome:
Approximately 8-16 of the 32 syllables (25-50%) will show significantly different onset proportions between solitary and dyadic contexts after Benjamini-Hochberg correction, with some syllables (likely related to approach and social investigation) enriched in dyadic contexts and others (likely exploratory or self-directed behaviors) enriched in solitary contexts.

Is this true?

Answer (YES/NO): NO